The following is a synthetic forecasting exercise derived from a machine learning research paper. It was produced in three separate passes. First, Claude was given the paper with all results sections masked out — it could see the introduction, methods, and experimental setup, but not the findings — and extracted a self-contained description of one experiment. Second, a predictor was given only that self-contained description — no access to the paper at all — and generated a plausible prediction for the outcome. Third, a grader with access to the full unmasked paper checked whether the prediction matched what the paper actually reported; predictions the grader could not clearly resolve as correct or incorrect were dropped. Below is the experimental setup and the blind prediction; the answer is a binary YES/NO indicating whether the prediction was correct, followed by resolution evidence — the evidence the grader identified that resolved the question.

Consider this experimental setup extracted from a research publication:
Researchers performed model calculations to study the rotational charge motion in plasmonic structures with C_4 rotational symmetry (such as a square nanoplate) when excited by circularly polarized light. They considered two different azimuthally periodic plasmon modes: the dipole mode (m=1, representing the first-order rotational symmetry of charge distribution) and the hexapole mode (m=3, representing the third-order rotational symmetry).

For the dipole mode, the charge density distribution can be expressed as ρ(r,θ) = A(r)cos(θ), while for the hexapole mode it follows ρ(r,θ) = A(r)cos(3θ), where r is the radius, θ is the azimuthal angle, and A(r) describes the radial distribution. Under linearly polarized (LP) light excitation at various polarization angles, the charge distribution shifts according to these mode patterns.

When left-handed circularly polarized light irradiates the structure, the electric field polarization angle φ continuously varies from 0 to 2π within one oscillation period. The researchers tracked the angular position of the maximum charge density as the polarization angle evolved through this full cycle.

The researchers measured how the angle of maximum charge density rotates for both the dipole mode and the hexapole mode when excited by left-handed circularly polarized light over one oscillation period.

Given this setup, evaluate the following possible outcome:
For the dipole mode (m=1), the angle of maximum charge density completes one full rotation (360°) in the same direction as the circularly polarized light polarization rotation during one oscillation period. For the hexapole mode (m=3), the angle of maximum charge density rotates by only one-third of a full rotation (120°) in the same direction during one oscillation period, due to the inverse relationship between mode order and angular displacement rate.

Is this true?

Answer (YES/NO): NO